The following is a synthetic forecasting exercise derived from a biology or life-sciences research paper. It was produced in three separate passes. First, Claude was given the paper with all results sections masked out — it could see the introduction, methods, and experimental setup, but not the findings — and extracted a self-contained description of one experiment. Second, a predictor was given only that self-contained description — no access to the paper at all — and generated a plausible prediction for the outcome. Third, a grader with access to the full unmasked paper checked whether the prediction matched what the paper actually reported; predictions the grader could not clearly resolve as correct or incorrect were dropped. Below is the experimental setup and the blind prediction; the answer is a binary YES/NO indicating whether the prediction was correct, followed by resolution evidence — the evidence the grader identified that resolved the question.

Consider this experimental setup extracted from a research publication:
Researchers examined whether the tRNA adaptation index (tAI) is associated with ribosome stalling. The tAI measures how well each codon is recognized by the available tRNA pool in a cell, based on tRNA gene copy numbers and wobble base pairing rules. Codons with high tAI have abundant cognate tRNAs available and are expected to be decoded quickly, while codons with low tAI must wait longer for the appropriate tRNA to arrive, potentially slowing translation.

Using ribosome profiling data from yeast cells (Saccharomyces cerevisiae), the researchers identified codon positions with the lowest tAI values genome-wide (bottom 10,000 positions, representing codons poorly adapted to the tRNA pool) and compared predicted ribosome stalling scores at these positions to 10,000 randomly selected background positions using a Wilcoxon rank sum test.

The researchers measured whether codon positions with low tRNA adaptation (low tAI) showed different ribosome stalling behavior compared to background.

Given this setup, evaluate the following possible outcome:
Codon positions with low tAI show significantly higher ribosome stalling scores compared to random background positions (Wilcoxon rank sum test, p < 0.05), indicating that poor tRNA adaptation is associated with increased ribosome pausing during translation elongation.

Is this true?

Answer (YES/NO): YES